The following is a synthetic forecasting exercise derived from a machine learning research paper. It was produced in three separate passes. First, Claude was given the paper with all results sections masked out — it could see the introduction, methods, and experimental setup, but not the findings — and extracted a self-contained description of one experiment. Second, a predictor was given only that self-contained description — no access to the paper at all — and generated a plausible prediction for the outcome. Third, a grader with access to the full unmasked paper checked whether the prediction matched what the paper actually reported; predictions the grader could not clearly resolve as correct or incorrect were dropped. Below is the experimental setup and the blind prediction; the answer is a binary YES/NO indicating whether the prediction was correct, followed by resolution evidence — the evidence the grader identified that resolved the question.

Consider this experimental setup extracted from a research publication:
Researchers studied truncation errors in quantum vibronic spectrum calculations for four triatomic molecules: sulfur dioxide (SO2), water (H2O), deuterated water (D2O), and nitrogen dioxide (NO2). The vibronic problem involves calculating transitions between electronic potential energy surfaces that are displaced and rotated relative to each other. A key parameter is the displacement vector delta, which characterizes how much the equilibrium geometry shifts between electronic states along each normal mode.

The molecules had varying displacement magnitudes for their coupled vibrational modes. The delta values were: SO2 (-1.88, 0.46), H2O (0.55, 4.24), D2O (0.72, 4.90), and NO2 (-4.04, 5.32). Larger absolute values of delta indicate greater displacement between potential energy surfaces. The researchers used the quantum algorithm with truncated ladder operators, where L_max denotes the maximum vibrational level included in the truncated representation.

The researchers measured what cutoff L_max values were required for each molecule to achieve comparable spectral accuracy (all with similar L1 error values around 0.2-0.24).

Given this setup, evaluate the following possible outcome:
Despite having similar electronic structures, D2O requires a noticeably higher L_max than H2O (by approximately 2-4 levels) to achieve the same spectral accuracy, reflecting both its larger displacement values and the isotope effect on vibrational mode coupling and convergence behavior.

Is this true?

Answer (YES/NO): NO